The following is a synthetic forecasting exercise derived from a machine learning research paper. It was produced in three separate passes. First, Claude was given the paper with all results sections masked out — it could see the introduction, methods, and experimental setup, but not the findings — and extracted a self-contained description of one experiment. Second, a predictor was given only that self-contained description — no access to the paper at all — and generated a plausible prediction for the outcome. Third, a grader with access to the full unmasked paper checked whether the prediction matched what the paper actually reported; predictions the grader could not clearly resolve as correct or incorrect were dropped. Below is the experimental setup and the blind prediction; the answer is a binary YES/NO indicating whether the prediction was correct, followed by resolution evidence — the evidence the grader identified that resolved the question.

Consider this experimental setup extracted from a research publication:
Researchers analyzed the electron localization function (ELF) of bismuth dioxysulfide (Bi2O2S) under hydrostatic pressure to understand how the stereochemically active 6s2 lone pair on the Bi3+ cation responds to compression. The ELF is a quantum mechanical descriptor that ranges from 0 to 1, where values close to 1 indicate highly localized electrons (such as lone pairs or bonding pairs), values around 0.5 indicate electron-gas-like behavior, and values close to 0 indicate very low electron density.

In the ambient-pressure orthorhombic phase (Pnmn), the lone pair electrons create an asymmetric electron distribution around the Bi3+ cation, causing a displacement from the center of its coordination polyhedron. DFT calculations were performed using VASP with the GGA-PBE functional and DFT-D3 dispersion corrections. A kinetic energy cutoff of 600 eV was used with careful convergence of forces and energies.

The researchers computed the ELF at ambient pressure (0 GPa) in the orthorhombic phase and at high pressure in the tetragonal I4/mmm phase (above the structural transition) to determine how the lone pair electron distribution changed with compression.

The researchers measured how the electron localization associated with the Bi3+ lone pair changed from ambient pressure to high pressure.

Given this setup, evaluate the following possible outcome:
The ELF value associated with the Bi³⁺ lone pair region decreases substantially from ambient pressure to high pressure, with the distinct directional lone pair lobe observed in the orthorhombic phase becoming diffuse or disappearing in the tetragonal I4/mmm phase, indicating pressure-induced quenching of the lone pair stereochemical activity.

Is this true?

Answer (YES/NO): YES